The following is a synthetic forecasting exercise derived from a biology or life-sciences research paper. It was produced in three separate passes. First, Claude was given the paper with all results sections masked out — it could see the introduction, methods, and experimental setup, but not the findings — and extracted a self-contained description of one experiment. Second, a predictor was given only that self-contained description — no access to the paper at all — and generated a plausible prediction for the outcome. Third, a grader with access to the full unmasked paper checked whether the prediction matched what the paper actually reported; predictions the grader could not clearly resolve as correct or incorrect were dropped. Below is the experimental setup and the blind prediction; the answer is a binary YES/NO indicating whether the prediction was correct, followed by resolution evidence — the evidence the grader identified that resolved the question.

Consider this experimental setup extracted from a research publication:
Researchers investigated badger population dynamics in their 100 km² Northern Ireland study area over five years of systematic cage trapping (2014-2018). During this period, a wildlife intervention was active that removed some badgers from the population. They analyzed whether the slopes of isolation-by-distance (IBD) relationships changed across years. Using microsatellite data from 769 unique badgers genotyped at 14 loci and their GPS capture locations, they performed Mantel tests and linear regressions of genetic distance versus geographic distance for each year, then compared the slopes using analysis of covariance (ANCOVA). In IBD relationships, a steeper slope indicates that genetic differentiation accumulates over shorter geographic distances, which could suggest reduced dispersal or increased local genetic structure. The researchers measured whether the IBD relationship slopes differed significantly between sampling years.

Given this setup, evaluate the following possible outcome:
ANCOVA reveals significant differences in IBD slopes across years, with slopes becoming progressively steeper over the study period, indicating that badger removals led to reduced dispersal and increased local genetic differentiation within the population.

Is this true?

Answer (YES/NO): NO